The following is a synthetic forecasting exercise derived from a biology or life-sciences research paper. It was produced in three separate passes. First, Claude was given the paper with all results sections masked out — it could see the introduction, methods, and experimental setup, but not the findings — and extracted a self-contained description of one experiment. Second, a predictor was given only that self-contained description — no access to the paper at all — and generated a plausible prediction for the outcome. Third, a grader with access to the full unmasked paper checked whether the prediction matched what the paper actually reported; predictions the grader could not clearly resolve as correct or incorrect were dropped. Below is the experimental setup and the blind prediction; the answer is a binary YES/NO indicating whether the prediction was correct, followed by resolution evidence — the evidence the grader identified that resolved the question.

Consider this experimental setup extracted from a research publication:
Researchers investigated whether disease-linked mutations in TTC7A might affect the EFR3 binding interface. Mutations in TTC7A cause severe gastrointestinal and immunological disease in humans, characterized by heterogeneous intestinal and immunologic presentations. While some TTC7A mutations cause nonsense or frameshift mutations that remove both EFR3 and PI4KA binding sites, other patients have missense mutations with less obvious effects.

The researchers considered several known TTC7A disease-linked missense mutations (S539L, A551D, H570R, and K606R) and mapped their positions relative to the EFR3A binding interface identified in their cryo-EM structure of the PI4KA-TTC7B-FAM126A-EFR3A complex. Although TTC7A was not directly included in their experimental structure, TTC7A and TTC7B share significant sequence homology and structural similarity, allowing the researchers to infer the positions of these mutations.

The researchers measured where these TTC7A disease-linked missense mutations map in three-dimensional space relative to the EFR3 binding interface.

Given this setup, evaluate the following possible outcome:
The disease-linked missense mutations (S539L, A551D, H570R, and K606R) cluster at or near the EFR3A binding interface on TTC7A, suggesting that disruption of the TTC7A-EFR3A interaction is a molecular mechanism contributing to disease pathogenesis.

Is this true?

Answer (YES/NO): YES